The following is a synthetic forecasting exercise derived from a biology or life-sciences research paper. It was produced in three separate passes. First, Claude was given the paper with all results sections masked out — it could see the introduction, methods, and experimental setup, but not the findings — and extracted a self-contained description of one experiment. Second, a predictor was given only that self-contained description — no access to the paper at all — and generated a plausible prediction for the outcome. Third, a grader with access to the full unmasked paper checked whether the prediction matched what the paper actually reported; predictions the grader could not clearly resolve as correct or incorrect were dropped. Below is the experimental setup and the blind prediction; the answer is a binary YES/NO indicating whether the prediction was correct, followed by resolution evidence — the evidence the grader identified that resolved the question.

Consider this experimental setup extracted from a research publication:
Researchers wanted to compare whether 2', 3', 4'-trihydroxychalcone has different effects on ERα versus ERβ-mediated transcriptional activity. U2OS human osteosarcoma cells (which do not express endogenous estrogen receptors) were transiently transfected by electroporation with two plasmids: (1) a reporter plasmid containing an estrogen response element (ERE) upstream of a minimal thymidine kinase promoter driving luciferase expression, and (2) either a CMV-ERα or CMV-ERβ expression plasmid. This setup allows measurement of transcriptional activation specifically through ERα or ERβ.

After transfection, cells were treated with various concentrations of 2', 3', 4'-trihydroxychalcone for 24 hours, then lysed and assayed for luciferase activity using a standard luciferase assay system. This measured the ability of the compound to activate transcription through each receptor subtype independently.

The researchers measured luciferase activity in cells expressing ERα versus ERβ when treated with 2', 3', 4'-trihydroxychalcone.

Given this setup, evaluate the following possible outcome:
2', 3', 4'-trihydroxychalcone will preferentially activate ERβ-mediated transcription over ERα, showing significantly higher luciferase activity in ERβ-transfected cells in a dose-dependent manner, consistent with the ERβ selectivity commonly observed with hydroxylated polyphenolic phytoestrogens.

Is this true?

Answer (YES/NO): NO